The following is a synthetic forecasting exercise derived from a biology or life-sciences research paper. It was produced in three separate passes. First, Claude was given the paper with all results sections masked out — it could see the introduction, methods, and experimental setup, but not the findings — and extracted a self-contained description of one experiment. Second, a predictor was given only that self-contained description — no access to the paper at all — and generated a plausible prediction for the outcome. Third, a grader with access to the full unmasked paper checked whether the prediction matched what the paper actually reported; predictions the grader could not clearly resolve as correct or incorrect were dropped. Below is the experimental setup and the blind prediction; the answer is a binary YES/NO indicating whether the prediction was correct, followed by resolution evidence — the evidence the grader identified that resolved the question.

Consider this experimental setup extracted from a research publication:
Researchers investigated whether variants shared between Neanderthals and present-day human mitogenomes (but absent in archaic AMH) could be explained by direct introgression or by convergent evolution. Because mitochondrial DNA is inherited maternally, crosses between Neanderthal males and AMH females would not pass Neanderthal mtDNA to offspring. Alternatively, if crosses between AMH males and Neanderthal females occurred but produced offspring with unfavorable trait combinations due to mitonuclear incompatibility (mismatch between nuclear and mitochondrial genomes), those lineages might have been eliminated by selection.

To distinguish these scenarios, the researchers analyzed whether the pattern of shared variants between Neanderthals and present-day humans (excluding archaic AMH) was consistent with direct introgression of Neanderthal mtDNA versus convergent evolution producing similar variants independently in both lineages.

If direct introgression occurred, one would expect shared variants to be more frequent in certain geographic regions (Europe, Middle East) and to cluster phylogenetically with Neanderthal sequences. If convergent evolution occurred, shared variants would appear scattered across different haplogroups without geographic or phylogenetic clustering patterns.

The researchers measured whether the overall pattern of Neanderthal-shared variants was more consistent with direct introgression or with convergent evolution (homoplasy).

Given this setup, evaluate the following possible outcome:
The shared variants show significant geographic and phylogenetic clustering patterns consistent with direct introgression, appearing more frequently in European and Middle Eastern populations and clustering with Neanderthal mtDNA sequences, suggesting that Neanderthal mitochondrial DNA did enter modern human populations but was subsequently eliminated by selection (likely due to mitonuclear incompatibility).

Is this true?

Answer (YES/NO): NO